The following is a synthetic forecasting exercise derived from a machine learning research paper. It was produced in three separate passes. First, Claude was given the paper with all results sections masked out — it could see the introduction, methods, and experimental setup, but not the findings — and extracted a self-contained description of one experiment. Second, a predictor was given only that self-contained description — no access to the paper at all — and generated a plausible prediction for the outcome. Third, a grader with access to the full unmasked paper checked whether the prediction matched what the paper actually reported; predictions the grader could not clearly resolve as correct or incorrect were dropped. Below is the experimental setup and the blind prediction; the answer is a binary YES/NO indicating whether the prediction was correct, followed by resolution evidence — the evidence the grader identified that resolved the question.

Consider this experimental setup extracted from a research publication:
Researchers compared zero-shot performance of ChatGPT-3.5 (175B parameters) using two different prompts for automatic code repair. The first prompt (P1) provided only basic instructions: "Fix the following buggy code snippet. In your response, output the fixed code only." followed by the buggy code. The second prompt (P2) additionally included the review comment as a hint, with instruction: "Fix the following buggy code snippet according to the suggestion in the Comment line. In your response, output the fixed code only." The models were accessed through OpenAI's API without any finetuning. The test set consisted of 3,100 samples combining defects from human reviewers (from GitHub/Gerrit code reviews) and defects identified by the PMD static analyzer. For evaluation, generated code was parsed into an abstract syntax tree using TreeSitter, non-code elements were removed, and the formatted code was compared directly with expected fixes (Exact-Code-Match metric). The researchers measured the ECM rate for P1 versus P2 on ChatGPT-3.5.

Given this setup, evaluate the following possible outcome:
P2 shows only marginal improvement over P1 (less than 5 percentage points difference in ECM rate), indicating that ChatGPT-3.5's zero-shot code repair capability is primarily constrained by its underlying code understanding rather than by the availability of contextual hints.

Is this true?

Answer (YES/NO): NO